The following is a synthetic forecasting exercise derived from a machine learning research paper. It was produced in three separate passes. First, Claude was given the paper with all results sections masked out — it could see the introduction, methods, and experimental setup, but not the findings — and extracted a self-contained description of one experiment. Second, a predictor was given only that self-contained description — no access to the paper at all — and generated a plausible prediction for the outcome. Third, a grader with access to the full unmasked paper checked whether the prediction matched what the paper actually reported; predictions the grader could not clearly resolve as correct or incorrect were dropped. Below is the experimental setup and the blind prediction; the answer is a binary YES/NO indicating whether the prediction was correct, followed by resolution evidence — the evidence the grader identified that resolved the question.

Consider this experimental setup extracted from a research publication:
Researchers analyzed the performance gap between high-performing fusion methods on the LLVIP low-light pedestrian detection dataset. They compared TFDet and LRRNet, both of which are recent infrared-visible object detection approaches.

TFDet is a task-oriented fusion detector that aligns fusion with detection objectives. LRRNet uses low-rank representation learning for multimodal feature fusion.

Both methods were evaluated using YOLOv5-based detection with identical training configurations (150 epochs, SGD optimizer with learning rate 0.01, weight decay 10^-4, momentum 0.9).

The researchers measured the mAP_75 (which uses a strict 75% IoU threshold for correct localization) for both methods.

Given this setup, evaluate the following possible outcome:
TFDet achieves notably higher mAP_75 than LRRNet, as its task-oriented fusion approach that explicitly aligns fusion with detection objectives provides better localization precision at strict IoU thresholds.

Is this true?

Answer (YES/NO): NO